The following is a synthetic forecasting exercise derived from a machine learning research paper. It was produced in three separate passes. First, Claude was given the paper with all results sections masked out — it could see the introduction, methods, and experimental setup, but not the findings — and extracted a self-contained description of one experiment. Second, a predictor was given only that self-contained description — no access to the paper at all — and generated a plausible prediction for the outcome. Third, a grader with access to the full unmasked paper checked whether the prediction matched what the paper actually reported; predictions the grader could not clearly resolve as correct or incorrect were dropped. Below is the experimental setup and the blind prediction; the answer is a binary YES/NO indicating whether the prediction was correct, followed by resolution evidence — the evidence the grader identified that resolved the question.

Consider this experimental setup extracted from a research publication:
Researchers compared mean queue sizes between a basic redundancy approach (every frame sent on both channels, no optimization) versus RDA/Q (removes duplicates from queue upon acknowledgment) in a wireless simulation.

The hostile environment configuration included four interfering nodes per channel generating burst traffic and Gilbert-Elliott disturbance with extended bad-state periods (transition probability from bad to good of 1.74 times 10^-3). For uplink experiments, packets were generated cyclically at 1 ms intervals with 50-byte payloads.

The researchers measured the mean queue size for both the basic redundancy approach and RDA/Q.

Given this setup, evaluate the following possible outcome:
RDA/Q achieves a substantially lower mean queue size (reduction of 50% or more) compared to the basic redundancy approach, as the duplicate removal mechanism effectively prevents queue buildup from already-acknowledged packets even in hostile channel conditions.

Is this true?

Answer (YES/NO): YES